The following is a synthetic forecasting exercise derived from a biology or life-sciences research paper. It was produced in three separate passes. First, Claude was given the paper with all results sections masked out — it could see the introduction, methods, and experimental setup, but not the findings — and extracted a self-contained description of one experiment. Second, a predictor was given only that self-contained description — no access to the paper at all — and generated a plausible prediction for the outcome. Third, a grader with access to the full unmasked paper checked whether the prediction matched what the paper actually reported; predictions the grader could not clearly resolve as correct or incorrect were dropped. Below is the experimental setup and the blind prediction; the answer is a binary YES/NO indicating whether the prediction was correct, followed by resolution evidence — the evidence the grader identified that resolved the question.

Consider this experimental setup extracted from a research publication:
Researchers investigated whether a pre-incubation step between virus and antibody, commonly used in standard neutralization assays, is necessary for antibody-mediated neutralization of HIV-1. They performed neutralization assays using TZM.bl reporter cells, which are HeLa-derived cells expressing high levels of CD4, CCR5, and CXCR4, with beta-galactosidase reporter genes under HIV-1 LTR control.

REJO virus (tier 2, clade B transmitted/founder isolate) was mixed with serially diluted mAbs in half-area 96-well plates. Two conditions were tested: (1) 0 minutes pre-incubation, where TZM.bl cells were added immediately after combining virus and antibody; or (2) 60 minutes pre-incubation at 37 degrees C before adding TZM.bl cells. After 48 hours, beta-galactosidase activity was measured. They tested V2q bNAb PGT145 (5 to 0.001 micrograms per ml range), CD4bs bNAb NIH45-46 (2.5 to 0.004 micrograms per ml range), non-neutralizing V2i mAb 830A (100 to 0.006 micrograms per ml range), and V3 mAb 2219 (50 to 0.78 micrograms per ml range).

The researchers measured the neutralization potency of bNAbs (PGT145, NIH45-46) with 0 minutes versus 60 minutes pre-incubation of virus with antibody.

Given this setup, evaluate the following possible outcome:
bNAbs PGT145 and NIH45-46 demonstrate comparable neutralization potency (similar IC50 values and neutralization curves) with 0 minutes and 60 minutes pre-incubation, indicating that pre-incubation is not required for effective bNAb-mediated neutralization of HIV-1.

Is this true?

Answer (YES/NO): YES